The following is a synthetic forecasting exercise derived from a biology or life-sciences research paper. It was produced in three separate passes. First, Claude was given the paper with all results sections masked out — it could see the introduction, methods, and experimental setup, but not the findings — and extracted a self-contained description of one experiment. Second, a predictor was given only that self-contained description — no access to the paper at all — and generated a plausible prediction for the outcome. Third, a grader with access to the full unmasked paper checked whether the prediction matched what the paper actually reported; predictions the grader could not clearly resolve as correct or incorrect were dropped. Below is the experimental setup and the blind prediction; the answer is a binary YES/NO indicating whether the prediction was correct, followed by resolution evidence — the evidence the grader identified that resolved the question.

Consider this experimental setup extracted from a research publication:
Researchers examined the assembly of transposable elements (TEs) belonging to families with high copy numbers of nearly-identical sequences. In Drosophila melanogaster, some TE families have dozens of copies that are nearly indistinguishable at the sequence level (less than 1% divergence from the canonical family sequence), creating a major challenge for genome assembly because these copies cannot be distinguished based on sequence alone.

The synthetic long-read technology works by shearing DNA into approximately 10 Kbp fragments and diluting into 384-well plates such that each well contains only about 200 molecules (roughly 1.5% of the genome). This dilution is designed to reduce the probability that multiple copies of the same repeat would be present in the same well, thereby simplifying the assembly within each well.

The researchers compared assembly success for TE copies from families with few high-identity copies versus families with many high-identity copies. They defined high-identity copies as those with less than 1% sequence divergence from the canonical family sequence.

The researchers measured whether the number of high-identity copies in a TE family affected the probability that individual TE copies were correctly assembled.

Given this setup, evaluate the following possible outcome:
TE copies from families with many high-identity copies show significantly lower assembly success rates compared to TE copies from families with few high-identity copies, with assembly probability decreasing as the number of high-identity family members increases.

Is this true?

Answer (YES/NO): YES